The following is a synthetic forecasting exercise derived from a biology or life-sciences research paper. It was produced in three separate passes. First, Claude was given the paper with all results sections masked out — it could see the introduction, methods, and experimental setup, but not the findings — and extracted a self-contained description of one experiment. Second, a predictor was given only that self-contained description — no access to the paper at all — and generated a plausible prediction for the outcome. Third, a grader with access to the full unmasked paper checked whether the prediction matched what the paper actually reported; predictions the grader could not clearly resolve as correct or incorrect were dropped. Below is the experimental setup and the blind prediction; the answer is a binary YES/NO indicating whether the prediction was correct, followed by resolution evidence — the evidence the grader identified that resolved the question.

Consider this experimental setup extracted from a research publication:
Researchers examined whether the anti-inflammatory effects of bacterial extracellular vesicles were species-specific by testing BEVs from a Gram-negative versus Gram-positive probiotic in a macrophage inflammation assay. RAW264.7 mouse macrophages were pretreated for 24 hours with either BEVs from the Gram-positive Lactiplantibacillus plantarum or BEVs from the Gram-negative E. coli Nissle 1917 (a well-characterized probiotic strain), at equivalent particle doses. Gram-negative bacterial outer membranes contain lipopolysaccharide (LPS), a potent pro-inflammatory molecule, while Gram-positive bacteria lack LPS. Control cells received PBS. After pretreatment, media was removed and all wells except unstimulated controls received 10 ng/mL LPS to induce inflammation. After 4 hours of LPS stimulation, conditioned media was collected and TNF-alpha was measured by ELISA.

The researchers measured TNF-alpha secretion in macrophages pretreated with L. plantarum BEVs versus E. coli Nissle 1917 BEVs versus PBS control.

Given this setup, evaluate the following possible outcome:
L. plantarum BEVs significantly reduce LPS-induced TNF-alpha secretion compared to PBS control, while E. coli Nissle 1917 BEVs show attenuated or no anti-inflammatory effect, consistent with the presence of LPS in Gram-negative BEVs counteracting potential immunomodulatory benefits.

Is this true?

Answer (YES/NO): NO